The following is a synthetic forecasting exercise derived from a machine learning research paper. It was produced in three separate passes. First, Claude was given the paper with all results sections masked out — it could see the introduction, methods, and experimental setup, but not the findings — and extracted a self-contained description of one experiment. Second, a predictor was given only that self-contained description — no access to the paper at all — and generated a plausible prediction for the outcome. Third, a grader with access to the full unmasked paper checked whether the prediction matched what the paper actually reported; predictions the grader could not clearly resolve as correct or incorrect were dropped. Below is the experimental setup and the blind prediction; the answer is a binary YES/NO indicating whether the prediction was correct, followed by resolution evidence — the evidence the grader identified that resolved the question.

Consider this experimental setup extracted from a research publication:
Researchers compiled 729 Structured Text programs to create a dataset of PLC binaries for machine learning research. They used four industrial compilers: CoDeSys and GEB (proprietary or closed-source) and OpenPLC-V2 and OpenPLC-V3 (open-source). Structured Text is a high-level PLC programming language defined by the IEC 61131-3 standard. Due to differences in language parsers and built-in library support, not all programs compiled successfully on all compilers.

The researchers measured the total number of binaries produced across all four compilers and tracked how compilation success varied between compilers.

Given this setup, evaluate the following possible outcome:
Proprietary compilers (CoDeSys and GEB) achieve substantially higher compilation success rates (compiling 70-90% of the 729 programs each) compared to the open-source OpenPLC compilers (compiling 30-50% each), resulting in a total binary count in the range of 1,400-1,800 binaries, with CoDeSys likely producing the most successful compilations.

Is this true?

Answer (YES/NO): NO